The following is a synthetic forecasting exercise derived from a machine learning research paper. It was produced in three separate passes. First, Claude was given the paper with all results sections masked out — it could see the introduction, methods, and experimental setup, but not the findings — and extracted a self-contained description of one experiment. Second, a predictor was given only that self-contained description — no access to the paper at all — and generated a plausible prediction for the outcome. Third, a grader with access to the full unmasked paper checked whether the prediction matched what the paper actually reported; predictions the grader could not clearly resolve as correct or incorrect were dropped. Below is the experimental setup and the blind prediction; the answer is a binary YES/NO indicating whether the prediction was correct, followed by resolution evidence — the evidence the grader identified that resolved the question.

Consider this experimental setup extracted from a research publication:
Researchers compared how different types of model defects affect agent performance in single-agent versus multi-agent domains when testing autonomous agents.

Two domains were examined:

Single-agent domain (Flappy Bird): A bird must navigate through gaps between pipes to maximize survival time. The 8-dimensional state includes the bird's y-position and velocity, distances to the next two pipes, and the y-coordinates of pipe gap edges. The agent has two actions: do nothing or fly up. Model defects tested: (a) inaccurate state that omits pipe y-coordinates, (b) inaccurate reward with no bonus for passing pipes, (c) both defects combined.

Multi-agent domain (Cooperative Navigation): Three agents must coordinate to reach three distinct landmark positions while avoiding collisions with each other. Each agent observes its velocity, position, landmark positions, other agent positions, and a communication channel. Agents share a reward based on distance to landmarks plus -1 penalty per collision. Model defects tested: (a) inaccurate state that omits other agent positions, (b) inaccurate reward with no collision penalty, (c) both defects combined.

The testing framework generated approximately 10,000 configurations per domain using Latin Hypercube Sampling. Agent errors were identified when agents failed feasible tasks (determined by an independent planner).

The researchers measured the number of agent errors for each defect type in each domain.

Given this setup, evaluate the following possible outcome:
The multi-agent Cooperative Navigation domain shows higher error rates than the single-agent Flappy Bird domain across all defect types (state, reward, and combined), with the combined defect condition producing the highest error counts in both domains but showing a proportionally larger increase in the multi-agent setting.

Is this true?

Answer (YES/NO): NO